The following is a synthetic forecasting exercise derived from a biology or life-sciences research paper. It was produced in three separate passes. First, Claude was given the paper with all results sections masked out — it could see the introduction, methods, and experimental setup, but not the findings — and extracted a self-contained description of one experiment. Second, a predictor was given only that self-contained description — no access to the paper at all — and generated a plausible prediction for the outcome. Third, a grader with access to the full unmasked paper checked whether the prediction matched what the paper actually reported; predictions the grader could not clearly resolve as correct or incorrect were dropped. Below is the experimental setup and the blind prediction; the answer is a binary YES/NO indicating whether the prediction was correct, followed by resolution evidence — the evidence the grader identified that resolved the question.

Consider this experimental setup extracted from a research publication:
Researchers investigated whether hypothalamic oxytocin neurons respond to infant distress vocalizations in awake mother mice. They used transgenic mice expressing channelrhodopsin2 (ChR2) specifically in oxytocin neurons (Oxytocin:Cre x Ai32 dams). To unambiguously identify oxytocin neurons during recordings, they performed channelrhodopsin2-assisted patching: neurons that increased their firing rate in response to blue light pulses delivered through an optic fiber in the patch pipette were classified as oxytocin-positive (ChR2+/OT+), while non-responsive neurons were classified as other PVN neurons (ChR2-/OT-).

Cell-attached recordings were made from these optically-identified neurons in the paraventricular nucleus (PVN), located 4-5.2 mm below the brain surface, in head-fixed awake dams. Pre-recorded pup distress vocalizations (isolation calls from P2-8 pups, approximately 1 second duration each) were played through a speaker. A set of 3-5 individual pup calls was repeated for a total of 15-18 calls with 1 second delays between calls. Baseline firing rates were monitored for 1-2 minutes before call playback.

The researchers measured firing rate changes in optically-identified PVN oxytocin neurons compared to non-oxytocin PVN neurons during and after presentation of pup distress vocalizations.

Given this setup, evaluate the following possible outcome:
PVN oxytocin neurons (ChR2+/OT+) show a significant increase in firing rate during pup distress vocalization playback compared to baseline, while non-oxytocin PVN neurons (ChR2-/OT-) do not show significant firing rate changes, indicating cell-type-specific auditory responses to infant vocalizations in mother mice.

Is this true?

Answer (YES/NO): NO